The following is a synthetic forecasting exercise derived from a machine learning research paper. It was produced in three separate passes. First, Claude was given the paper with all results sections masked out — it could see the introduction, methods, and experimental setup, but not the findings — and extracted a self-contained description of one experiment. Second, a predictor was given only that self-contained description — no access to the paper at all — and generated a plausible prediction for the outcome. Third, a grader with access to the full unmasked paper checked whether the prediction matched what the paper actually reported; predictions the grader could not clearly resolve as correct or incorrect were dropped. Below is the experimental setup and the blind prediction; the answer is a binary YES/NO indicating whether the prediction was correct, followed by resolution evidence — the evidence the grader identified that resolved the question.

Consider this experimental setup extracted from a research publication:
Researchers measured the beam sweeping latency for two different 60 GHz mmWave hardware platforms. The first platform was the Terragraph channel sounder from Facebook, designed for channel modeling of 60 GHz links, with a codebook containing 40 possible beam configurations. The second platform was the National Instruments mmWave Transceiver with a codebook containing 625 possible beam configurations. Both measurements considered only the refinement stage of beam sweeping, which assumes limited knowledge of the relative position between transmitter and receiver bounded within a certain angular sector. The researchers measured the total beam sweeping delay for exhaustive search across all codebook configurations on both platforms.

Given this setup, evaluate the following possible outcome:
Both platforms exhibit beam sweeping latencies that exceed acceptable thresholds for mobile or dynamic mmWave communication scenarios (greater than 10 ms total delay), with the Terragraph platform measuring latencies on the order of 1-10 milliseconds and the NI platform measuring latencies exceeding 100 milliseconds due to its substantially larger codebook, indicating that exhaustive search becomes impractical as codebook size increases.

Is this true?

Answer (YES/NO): NO